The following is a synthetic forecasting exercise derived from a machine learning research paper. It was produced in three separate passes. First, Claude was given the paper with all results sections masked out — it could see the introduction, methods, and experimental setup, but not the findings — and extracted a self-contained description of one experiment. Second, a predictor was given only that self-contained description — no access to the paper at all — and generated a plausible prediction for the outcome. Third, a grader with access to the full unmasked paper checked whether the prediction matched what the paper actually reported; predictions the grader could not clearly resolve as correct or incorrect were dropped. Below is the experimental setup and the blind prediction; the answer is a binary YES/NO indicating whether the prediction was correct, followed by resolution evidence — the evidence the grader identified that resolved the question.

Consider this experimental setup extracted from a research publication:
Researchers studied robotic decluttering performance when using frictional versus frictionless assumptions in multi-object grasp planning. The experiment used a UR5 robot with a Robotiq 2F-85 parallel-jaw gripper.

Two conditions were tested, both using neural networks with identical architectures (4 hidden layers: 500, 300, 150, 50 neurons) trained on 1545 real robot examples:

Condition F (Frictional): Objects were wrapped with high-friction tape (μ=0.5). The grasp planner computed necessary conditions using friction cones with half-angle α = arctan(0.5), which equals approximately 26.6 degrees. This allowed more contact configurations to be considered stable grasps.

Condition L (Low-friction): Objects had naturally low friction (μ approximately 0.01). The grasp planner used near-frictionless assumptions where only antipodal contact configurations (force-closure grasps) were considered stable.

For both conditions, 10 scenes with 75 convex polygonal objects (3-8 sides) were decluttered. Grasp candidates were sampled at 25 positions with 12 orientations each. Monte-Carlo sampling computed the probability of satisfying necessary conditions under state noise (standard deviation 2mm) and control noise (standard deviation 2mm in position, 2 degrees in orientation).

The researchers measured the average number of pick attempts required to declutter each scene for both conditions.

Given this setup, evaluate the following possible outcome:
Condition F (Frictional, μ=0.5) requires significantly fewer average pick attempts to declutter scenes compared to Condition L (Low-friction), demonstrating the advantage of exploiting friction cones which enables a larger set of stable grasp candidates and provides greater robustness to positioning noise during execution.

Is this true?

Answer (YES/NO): YES